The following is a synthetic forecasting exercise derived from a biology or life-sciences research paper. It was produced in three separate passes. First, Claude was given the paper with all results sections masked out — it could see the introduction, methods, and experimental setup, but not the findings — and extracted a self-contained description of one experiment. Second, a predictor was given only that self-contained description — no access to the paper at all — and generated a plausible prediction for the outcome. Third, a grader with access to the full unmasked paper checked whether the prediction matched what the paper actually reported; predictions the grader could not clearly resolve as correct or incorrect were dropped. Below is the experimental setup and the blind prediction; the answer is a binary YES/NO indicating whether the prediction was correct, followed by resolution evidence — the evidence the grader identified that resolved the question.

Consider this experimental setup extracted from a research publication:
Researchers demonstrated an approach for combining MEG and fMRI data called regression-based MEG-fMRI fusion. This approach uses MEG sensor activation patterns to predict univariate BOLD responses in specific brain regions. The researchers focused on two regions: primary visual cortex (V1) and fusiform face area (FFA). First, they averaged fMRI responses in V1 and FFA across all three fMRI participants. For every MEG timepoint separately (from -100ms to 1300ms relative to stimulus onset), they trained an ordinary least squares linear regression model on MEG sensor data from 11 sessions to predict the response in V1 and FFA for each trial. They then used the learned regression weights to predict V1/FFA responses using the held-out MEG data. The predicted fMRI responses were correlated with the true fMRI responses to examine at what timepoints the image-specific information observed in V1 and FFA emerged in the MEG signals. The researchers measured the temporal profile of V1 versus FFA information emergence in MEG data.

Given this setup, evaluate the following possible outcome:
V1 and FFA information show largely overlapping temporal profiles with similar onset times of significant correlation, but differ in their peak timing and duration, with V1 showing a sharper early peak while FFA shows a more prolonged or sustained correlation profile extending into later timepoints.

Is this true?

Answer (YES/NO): NO